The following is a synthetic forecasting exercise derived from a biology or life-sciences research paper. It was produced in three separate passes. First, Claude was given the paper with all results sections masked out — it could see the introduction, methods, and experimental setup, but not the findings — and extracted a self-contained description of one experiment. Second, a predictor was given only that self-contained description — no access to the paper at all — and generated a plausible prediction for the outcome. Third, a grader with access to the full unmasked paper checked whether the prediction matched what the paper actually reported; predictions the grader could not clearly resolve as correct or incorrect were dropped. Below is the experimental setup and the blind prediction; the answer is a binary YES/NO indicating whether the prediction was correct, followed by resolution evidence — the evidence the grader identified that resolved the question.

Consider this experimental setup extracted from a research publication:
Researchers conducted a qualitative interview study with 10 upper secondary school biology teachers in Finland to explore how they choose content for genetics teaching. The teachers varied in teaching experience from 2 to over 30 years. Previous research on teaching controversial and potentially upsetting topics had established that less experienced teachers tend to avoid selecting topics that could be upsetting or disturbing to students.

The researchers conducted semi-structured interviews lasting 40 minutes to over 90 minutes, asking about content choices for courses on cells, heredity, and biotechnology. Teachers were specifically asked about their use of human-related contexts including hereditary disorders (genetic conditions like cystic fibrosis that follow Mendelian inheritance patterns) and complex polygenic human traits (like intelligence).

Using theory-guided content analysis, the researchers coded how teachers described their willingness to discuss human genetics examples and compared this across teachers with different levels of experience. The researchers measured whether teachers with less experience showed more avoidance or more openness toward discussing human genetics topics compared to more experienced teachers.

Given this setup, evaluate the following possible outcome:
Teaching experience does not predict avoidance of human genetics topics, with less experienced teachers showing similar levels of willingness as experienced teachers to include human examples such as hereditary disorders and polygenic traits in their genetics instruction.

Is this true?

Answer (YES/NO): NO